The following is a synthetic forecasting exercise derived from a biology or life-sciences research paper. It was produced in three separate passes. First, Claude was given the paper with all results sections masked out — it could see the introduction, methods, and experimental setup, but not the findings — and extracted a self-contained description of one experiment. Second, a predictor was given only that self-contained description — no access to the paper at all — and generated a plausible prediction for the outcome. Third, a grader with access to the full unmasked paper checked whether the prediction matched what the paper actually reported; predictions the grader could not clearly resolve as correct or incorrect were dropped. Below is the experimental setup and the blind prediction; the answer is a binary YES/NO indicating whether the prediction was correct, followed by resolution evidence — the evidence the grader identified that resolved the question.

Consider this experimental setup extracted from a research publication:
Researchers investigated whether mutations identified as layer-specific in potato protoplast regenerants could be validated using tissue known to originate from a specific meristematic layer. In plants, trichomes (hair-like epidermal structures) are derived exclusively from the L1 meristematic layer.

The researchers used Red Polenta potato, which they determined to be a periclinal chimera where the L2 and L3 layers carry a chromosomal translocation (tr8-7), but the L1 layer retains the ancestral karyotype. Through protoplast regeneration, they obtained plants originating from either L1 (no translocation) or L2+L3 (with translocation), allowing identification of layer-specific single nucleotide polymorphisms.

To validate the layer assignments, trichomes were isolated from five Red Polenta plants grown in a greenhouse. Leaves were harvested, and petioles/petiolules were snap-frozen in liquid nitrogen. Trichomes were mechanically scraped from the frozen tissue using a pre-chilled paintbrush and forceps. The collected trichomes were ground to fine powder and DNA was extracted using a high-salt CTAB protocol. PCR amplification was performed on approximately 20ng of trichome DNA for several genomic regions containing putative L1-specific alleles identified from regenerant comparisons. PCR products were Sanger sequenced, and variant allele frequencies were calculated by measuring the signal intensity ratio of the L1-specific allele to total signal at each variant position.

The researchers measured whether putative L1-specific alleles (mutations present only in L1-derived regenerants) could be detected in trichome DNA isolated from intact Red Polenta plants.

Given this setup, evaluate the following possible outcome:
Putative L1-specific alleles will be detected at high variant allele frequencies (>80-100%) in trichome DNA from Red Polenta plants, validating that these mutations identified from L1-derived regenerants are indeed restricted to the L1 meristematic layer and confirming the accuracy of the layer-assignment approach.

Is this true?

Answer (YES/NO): NO